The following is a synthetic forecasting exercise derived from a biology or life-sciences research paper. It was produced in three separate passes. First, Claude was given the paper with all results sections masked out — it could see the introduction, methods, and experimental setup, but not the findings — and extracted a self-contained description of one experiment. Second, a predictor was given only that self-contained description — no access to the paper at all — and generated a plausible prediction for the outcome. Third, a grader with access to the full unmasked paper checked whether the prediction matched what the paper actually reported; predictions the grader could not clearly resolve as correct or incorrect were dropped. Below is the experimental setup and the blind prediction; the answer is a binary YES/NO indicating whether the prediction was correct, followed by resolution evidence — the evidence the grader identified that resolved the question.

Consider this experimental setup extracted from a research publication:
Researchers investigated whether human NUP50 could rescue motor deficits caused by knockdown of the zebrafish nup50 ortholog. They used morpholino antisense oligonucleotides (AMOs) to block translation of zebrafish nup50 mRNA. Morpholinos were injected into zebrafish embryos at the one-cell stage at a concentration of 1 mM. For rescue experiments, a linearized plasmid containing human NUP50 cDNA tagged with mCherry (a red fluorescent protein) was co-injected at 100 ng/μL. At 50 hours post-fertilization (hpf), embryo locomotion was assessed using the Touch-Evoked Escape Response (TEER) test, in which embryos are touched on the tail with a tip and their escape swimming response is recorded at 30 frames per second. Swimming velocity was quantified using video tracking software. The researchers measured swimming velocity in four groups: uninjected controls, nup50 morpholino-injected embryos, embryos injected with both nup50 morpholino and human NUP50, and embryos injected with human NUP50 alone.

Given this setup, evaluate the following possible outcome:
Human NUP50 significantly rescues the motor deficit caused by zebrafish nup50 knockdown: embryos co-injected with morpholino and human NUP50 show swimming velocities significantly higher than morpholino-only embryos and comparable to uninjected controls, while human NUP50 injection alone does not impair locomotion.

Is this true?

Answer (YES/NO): YES